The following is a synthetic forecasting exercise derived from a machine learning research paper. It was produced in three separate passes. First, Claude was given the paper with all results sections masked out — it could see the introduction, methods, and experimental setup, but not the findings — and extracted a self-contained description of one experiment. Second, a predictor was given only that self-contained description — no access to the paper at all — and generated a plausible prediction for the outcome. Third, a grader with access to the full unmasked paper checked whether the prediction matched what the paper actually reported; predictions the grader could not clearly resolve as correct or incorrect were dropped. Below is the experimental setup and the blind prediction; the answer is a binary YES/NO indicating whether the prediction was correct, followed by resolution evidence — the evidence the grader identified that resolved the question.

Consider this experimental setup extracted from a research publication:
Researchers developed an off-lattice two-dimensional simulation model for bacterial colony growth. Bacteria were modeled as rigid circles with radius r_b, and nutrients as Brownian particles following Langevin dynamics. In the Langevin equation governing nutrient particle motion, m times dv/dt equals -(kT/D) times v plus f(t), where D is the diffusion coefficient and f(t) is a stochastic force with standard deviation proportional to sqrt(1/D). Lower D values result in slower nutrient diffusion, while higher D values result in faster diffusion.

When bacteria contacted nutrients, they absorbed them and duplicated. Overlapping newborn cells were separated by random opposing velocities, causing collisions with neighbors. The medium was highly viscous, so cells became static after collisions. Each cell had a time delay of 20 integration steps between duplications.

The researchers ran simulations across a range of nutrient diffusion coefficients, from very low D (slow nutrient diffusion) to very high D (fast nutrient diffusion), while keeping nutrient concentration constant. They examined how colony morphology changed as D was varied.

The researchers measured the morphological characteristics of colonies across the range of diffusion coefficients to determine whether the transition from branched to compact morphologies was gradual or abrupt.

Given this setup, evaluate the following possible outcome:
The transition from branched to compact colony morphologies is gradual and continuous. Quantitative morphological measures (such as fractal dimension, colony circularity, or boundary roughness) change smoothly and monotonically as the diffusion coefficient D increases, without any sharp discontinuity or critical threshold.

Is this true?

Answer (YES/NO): YES